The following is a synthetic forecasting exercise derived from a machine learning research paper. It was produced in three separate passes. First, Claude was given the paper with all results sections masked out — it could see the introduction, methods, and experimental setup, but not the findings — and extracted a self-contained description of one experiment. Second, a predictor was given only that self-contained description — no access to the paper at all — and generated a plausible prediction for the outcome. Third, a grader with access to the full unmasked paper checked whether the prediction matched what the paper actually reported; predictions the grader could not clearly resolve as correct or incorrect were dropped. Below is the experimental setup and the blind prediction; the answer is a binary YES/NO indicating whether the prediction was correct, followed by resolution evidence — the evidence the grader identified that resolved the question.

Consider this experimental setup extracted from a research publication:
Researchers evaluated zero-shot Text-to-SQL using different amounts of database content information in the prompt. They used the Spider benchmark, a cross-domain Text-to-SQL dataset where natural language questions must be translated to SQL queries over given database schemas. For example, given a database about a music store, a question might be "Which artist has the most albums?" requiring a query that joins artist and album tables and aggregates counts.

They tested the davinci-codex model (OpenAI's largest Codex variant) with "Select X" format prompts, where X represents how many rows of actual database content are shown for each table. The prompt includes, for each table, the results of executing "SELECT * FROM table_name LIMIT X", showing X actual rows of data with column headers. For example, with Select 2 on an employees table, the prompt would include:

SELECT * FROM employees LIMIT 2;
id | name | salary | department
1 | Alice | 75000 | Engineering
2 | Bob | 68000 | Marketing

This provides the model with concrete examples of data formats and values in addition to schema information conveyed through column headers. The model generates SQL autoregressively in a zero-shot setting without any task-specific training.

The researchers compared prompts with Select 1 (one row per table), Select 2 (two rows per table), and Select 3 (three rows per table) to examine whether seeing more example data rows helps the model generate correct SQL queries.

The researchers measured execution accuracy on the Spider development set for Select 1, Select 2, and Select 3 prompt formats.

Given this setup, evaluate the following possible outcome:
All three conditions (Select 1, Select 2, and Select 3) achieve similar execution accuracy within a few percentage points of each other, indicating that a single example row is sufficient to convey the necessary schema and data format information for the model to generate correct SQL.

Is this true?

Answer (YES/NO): YES